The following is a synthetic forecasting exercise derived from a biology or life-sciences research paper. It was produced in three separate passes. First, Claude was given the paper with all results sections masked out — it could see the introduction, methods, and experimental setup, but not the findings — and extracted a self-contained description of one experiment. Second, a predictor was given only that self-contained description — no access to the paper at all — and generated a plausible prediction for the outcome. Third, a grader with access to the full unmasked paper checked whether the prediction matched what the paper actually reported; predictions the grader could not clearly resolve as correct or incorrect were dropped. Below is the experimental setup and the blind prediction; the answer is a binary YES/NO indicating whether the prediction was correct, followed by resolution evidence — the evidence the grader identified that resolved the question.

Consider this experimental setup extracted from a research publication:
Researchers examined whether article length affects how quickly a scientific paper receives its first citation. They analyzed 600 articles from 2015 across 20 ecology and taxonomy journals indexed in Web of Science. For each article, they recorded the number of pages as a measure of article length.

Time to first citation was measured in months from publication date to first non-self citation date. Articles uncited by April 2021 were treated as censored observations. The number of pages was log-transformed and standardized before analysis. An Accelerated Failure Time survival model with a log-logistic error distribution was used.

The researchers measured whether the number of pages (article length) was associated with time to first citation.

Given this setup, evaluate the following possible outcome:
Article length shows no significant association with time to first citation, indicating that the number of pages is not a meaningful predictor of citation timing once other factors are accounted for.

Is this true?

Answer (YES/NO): NO